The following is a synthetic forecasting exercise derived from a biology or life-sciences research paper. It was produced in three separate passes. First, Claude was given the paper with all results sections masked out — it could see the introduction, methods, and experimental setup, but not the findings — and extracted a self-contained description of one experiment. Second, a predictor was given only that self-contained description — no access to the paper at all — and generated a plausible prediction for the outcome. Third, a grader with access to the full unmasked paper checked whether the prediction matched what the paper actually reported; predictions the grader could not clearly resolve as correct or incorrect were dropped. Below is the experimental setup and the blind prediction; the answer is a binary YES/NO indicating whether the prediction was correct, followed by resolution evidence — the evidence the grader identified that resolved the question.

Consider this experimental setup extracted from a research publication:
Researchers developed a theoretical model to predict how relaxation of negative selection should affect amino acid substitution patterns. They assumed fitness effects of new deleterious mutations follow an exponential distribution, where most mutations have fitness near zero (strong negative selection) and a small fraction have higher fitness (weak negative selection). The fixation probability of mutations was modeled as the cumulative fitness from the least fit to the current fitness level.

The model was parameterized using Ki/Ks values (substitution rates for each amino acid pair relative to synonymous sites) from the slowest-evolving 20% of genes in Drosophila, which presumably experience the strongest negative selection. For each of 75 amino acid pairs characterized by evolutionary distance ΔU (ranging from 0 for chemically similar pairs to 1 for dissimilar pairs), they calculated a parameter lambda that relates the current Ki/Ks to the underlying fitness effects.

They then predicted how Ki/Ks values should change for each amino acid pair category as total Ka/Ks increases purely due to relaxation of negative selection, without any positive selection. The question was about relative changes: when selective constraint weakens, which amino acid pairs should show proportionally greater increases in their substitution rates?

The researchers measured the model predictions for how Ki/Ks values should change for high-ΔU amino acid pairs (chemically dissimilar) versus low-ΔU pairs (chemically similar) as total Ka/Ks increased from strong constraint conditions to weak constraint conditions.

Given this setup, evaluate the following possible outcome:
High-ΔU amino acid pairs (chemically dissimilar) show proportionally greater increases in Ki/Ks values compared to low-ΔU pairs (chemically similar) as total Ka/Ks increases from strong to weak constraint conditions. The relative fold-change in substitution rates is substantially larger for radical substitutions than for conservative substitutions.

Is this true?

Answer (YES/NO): YES